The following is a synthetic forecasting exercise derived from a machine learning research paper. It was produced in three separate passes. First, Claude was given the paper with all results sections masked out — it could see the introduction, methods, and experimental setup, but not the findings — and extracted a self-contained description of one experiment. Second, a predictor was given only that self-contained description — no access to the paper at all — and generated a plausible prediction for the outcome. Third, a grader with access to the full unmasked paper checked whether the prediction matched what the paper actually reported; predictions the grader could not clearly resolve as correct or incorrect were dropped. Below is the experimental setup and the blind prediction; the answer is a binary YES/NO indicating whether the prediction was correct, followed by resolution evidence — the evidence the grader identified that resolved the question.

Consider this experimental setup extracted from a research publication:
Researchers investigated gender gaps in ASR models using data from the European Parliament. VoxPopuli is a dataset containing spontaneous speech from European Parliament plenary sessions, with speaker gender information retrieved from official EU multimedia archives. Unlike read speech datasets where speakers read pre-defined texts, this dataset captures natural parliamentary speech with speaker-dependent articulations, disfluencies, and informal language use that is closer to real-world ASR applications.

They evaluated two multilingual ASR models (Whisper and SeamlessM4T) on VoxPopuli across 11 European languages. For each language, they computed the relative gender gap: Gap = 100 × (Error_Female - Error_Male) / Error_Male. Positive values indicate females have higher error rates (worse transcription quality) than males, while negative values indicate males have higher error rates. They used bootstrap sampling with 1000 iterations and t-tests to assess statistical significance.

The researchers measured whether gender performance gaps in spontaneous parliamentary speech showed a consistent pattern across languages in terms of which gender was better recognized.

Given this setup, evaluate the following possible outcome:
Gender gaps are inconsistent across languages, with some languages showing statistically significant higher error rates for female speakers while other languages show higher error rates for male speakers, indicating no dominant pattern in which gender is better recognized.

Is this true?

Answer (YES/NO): NO